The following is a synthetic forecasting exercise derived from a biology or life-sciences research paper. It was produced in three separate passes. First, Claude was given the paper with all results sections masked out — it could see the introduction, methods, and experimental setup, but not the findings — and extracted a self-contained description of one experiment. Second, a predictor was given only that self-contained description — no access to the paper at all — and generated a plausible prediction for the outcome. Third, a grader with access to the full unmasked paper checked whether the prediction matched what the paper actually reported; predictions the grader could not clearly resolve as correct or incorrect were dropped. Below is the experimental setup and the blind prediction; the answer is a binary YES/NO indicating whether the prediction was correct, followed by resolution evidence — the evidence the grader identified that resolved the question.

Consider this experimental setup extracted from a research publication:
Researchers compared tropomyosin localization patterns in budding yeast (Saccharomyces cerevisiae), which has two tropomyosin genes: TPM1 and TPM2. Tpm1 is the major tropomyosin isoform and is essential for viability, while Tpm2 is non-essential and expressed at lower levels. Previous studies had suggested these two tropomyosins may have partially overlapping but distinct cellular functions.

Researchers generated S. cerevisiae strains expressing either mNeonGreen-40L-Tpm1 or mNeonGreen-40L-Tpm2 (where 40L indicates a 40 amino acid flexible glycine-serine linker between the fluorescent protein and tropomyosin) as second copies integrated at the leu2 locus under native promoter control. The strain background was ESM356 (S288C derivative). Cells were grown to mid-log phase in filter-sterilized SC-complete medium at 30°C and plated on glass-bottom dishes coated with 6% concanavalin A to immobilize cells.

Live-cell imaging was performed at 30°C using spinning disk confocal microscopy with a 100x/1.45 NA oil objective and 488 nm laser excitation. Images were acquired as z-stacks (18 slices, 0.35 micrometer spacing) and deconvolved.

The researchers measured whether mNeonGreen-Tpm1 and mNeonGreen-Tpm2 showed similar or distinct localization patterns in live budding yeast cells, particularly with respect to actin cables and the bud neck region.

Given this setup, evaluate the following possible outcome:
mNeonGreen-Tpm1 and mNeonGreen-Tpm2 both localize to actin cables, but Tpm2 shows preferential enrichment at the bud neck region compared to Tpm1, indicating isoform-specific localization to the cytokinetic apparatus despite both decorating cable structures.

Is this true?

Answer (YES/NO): NO